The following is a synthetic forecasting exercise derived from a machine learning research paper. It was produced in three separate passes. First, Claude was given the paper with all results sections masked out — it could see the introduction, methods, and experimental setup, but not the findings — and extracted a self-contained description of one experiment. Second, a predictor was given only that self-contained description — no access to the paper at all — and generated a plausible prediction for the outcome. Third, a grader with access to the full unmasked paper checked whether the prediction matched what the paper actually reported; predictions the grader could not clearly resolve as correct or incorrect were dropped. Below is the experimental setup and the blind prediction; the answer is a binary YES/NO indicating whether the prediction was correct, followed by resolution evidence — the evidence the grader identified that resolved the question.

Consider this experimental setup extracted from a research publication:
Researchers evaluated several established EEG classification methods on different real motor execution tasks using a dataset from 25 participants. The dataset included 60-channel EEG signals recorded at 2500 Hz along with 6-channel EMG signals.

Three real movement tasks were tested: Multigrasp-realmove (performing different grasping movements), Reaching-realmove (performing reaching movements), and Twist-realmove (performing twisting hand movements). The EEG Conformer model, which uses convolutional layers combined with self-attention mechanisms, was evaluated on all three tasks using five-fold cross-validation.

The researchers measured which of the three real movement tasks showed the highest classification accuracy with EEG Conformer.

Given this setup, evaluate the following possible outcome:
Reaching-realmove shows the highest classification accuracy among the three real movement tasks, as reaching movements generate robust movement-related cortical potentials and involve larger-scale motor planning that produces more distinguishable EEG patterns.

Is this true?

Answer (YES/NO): NO